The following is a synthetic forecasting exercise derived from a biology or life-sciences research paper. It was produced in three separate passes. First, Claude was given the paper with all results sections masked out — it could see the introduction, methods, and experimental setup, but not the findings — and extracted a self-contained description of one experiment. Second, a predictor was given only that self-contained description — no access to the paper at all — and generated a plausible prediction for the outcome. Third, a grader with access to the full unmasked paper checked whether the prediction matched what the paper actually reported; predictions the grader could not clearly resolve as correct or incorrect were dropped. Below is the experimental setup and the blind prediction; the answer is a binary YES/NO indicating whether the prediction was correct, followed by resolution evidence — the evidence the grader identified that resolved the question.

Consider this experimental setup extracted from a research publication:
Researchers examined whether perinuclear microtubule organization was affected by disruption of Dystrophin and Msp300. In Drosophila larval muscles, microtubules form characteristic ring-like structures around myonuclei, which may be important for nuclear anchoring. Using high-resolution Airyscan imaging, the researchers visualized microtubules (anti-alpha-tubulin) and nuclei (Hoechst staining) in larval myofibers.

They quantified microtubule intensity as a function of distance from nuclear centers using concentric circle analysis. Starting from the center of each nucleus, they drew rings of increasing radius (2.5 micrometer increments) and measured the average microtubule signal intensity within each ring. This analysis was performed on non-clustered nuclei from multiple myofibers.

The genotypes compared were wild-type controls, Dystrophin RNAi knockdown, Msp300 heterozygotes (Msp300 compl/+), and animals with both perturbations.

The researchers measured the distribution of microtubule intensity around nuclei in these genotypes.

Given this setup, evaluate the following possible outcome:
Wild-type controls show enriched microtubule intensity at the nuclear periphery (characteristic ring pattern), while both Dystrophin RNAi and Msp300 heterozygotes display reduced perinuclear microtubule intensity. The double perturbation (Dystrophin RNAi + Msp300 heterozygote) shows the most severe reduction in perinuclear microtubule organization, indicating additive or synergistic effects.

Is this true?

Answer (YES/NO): NO